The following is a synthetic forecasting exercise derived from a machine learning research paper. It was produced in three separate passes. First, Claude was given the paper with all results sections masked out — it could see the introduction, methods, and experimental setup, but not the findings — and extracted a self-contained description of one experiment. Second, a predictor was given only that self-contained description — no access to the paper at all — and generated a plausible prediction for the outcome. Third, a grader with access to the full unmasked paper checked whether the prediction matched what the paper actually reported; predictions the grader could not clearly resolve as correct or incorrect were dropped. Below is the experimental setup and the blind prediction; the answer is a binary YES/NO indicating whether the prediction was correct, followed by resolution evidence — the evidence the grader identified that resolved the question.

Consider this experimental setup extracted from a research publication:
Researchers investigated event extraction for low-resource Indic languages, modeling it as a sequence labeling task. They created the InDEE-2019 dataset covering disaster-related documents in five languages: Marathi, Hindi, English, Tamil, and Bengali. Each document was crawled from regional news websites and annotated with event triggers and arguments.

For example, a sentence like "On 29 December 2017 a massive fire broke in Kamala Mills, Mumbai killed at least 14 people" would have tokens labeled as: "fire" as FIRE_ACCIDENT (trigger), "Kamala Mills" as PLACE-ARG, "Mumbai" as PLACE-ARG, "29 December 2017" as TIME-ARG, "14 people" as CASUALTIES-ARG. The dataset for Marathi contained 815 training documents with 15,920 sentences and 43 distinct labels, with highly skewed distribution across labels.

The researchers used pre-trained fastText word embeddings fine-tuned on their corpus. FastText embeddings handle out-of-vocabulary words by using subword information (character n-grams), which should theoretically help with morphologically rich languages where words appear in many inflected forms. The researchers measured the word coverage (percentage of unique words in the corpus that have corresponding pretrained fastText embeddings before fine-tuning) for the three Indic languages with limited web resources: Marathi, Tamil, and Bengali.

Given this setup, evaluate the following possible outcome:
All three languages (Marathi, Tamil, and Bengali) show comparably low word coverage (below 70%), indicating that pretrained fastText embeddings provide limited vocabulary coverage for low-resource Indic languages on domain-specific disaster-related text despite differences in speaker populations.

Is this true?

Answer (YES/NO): YES